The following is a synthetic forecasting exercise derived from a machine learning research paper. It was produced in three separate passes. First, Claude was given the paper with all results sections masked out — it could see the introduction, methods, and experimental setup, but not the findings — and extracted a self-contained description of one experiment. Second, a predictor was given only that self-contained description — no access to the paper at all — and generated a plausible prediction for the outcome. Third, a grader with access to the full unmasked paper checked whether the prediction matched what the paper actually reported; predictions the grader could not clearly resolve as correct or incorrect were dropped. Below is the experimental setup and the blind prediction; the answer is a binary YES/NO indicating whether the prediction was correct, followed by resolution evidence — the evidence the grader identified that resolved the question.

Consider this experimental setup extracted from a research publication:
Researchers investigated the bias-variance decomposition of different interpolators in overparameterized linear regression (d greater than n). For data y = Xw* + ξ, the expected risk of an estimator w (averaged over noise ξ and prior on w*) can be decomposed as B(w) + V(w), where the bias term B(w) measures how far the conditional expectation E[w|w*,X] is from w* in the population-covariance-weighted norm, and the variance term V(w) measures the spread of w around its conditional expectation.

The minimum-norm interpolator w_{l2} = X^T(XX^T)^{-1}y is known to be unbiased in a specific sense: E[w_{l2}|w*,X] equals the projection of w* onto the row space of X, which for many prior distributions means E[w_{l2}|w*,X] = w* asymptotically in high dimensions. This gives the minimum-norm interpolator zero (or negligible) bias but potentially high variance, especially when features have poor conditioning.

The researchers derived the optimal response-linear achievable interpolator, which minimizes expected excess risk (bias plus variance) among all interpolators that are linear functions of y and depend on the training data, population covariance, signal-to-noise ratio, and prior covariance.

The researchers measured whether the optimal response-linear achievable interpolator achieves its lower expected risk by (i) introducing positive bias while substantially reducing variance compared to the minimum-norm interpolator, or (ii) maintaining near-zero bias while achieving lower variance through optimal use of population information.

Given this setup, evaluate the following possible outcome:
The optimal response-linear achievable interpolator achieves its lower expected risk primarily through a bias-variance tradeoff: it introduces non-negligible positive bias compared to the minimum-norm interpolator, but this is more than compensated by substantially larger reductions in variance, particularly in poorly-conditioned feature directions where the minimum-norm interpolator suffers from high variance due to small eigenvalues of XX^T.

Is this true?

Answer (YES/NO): YES